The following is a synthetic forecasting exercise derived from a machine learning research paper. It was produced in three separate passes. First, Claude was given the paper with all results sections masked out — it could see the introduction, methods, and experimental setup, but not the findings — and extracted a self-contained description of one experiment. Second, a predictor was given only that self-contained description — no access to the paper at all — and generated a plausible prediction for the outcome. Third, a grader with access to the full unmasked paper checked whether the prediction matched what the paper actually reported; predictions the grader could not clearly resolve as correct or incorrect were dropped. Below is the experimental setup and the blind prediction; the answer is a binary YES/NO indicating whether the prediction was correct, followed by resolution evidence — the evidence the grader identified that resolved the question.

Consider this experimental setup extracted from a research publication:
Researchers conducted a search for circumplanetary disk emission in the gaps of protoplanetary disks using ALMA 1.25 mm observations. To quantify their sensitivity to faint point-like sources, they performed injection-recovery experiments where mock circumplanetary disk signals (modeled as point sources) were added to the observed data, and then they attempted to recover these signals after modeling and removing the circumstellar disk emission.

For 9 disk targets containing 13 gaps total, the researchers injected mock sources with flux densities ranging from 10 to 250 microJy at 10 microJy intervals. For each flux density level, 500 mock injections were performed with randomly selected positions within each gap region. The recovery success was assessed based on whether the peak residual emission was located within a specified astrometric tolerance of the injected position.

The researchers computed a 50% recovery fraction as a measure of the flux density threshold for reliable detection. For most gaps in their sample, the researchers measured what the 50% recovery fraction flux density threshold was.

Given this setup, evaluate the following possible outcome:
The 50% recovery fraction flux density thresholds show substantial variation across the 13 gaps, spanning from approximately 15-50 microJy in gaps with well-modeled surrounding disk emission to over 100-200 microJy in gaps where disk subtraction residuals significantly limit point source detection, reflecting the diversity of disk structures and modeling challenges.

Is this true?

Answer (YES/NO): NO